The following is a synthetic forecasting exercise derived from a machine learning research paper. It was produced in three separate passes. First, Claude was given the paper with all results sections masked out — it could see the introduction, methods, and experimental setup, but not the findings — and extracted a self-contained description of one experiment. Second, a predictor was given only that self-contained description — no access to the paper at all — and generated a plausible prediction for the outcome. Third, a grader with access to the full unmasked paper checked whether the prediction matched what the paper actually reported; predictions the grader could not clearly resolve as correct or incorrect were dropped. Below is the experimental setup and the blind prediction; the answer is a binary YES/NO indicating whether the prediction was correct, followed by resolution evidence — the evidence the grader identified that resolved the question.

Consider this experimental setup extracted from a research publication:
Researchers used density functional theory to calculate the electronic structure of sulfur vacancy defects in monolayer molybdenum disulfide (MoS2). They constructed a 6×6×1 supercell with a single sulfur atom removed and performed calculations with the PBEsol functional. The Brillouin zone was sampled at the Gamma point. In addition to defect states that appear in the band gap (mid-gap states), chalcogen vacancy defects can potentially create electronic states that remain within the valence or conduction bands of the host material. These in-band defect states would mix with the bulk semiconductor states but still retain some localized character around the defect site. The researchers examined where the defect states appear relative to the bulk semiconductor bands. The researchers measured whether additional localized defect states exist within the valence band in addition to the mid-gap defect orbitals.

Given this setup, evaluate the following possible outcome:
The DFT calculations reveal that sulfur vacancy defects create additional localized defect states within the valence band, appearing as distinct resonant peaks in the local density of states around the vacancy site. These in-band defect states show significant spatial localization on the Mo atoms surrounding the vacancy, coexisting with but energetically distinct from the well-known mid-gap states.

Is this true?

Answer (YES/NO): NO